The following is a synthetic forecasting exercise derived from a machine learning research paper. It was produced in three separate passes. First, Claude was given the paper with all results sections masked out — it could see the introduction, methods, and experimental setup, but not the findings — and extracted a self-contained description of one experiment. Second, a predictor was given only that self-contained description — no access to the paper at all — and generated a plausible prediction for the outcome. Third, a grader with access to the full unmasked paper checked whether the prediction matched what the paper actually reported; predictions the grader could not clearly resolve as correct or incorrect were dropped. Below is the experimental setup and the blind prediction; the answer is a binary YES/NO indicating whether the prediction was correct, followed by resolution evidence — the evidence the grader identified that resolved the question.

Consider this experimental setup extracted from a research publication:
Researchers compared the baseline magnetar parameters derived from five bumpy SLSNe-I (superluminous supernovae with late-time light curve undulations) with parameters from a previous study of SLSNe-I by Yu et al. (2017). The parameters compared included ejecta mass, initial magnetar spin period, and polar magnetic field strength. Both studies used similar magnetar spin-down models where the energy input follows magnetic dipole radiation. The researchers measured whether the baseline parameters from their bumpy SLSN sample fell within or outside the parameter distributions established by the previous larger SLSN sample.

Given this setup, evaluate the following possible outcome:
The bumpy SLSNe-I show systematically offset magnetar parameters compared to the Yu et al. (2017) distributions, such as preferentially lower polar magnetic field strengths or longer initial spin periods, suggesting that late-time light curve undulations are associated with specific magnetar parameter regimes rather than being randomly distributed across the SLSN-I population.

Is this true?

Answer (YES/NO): NO